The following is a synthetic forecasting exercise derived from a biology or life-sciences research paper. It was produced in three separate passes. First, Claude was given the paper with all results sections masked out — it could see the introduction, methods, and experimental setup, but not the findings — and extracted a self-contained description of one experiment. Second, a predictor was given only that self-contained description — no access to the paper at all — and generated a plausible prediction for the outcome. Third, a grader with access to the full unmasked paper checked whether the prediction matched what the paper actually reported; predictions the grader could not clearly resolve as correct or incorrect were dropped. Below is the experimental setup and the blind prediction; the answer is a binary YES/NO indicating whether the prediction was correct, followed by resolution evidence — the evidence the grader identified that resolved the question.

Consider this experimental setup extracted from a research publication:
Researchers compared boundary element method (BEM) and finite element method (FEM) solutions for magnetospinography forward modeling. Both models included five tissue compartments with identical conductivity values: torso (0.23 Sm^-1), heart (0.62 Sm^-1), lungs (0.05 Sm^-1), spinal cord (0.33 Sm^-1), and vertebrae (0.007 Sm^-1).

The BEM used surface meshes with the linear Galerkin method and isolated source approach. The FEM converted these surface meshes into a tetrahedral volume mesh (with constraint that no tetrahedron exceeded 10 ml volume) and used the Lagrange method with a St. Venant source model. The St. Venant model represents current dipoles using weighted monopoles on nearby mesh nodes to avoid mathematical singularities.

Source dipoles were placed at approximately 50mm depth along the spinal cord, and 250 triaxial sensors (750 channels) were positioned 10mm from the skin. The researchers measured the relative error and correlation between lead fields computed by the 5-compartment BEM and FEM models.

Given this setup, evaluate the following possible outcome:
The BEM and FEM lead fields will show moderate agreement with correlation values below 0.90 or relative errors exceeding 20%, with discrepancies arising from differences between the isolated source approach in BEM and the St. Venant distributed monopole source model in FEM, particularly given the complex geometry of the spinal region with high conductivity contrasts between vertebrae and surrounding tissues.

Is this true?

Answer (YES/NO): NO